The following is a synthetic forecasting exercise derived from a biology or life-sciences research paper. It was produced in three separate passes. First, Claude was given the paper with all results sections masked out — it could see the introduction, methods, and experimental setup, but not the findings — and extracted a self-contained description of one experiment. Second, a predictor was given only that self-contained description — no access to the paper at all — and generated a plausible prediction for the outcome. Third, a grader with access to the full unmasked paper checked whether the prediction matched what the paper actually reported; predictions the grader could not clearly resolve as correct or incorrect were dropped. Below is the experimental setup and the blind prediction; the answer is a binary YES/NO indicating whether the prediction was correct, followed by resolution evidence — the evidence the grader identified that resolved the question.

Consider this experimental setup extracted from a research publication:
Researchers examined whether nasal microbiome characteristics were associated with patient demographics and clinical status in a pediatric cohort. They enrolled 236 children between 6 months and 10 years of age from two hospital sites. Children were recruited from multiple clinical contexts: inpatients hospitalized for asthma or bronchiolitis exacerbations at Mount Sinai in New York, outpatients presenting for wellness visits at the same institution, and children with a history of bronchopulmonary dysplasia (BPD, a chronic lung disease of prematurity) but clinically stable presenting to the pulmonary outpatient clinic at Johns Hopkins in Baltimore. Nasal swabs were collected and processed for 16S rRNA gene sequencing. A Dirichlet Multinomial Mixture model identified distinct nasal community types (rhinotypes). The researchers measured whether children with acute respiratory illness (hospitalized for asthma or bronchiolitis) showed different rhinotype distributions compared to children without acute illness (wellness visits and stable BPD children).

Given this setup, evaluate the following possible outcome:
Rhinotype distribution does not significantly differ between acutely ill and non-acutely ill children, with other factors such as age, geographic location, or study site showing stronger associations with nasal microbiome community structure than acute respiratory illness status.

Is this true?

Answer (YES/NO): NO